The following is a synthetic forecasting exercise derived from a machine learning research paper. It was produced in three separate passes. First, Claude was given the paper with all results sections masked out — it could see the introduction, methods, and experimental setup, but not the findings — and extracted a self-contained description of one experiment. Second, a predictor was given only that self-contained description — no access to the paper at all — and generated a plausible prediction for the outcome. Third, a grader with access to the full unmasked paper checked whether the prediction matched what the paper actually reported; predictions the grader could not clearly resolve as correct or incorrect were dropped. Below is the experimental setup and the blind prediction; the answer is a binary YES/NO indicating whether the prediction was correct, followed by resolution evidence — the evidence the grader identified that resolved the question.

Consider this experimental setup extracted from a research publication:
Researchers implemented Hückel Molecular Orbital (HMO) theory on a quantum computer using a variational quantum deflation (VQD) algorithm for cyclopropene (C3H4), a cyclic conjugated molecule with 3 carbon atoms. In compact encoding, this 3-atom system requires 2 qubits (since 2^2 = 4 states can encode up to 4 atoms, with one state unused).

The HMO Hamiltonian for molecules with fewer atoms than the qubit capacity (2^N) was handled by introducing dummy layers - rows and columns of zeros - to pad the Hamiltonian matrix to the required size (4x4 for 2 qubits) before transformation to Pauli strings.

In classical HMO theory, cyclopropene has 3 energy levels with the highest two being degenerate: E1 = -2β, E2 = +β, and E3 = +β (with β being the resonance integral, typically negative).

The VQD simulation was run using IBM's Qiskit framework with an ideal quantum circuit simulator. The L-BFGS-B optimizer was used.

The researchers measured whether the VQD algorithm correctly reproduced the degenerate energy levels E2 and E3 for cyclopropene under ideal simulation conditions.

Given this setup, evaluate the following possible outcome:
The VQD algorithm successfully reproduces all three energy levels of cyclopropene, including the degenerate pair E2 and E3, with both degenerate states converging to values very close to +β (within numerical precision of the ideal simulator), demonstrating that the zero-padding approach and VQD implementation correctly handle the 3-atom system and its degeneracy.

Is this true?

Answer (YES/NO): YES